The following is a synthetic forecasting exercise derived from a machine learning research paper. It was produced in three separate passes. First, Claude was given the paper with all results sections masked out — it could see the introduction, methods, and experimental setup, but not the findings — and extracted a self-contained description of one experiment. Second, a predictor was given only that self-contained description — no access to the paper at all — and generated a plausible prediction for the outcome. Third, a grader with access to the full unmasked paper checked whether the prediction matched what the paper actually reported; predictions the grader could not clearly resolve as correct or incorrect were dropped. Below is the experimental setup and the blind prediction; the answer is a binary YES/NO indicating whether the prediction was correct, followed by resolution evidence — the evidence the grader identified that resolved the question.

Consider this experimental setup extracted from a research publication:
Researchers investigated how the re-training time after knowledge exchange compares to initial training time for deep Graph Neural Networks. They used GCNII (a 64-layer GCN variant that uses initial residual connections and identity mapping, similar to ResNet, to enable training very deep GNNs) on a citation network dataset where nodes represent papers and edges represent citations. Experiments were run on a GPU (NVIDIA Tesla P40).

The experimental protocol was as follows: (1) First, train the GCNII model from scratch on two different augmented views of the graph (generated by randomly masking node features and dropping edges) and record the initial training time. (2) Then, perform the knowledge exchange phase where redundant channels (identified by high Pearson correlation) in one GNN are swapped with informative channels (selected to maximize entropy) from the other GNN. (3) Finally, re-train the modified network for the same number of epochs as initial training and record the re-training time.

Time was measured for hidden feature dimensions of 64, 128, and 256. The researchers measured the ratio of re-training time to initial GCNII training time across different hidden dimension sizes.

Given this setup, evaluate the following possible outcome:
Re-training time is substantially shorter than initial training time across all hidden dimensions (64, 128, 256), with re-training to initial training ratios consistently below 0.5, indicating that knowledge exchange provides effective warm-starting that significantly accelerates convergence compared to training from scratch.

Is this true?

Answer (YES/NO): NO